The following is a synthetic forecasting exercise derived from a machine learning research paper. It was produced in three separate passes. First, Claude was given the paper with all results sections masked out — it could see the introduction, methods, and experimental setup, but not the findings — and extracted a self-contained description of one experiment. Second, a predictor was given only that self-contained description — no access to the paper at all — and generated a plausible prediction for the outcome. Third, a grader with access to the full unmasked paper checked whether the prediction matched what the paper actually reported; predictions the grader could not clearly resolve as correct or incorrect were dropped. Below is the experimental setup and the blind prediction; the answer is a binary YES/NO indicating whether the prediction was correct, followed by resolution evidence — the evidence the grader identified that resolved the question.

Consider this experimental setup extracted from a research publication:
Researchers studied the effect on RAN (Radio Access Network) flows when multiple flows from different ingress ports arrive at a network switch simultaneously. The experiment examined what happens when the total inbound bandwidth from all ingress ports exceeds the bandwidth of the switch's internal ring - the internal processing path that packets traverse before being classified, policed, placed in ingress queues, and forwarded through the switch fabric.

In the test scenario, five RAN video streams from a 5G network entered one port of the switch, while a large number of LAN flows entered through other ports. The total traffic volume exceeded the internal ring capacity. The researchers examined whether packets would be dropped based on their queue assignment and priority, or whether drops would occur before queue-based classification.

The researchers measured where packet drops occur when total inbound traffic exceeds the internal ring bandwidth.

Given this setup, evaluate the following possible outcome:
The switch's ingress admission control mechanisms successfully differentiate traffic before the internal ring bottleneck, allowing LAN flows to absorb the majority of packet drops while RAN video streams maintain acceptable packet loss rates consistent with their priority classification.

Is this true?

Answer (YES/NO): NO